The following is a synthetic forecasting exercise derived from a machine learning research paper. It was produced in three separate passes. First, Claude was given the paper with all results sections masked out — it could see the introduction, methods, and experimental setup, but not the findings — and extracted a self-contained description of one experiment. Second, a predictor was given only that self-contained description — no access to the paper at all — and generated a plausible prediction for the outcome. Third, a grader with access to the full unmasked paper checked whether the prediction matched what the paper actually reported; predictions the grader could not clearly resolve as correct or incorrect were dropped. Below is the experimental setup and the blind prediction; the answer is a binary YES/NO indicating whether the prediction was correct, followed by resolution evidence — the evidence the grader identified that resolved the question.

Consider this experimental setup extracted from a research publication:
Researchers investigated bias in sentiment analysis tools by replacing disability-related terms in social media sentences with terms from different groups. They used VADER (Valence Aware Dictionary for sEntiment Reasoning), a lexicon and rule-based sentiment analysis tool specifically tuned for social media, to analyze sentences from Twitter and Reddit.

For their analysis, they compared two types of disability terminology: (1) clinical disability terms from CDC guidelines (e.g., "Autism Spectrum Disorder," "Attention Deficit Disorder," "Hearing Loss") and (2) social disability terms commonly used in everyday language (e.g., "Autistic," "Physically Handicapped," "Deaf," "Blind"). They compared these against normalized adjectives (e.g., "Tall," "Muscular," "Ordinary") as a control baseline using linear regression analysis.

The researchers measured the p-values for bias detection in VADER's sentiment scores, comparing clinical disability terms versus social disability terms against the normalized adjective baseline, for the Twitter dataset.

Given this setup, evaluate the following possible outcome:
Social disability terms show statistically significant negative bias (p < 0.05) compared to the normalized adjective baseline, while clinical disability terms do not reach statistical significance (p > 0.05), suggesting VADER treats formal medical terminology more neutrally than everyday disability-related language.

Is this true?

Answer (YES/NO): NO